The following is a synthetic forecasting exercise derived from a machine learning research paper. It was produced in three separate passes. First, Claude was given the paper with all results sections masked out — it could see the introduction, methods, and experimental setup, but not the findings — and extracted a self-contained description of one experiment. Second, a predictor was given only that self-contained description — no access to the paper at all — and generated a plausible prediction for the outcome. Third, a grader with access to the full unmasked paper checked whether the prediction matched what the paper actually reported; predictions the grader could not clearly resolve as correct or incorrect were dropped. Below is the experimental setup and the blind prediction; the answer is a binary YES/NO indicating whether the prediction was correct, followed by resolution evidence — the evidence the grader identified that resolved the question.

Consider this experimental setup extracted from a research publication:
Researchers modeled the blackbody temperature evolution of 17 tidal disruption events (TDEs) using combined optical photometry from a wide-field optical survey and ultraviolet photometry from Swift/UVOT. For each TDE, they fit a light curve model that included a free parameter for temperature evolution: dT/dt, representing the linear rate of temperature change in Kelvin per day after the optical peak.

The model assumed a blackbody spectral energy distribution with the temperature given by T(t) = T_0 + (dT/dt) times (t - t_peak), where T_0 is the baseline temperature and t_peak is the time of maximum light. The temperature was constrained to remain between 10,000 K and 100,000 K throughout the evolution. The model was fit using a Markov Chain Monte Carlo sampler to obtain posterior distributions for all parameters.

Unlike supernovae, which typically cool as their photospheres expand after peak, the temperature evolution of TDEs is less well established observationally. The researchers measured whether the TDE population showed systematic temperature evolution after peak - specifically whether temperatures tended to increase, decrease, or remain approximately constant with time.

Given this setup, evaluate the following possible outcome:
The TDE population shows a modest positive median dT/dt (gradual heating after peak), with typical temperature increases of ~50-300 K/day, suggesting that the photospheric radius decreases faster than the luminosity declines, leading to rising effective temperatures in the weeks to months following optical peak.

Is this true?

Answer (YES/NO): YES